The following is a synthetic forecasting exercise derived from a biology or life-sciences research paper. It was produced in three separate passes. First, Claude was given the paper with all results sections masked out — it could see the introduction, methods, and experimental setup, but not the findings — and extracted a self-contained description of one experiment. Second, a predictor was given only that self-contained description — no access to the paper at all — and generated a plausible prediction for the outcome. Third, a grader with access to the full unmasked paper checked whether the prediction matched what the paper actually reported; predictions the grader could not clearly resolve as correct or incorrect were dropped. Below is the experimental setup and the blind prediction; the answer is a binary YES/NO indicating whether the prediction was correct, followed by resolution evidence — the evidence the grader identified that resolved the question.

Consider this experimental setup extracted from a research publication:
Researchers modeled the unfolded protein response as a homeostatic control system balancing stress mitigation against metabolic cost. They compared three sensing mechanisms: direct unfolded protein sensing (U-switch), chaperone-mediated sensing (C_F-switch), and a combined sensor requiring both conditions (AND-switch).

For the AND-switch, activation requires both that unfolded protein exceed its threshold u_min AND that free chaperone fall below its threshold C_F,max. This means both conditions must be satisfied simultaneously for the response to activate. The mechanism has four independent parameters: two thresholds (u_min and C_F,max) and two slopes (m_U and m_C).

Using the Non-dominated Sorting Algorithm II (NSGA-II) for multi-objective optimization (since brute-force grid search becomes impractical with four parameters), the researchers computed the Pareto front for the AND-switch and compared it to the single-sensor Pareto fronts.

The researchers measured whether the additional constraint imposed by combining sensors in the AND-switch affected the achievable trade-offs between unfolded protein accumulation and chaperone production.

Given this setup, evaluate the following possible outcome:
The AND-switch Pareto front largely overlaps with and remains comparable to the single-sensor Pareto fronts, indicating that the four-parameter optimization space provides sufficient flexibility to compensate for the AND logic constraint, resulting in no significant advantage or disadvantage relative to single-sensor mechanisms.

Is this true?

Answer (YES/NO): YES